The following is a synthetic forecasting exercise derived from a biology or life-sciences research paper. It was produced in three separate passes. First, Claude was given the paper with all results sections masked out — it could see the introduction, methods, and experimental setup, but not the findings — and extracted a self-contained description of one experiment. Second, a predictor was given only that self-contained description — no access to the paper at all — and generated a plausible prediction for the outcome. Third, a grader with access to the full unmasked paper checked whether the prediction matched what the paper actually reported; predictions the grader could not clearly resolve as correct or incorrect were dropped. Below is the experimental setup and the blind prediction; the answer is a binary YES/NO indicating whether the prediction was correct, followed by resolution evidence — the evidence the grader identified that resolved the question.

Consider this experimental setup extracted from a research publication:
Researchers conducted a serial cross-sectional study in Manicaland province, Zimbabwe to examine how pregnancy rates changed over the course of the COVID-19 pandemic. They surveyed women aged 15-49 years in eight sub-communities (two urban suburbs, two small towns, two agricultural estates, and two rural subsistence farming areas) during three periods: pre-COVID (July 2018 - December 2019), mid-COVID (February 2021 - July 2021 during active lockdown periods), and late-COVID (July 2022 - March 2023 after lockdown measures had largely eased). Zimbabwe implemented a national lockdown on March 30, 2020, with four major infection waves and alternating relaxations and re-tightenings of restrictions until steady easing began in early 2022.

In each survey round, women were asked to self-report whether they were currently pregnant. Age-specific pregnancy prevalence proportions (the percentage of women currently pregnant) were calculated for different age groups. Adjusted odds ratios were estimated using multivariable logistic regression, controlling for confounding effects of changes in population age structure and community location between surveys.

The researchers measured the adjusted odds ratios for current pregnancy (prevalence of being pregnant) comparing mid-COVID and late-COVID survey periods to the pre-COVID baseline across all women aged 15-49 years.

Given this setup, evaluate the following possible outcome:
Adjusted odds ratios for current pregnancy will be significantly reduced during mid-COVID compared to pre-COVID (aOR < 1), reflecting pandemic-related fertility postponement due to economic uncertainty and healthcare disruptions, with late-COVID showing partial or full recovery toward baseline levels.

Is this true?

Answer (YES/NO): NO